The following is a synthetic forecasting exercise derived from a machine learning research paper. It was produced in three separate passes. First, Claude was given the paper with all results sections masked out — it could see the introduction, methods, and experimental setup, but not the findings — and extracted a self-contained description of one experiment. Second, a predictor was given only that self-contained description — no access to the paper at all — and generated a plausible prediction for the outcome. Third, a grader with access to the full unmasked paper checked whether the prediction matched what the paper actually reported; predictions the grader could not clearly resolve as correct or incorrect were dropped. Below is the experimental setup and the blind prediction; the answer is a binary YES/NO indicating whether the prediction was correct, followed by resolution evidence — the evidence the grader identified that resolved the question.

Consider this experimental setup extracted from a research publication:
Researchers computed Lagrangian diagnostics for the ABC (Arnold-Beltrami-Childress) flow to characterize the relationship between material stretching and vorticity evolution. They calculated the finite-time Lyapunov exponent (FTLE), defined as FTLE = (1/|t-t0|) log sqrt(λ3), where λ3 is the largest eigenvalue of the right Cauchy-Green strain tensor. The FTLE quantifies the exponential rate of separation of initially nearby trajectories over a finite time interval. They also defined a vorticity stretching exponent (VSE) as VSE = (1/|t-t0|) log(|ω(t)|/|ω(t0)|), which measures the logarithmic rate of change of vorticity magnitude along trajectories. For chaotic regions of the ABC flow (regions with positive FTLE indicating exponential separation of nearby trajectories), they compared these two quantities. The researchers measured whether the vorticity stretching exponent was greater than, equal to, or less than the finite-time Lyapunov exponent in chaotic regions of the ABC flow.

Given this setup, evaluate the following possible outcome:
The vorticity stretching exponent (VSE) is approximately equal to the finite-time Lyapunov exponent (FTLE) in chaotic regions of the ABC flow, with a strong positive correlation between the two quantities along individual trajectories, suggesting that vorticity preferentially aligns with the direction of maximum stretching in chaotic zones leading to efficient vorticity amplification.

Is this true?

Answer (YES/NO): NO